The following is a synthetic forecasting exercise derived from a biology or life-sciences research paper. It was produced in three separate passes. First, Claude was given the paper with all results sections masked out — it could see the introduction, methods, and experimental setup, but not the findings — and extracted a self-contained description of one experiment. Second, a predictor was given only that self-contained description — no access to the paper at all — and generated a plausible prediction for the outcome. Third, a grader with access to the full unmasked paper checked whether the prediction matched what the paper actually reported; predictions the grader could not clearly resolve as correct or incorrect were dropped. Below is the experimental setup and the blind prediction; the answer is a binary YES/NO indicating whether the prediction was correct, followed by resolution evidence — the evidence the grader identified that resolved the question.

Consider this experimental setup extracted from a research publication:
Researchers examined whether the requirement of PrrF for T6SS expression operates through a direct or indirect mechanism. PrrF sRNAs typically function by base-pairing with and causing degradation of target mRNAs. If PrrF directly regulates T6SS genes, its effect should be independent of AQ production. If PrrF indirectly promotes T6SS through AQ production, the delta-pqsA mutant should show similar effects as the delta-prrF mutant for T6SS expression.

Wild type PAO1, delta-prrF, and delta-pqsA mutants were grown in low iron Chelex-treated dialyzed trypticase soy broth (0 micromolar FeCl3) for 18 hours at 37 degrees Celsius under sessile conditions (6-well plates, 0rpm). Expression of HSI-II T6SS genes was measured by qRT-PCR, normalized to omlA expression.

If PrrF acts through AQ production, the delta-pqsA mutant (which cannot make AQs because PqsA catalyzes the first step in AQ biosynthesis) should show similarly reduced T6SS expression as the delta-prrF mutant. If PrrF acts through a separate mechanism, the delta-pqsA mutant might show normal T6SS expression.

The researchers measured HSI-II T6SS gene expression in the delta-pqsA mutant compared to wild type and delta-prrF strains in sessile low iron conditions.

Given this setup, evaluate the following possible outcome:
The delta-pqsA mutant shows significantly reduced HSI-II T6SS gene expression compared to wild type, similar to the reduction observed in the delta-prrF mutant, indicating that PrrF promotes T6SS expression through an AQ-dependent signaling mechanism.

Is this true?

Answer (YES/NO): YES